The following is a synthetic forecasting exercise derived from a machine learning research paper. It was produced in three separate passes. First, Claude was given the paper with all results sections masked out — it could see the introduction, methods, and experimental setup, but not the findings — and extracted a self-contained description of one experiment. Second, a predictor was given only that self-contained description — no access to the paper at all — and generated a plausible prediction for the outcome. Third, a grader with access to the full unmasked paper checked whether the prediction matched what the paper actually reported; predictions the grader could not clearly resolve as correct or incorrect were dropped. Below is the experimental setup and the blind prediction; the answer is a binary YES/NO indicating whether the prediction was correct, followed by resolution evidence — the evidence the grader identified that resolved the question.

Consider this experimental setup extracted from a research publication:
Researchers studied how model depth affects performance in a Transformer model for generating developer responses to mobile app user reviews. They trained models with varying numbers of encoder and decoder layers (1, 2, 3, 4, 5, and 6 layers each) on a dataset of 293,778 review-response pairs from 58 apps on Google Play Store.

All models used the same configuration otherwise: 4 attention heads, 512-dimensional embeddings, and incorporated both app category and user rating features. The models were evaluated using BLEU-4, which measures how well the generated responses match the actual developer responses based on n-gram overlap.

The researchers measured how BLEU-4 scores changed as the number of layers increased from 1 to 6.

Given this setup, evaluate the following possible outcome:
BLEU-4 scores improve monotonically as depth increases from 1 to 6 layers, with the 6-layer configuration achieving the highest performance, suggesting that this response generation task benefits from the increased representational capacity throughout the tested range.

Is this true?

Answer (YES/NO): NO